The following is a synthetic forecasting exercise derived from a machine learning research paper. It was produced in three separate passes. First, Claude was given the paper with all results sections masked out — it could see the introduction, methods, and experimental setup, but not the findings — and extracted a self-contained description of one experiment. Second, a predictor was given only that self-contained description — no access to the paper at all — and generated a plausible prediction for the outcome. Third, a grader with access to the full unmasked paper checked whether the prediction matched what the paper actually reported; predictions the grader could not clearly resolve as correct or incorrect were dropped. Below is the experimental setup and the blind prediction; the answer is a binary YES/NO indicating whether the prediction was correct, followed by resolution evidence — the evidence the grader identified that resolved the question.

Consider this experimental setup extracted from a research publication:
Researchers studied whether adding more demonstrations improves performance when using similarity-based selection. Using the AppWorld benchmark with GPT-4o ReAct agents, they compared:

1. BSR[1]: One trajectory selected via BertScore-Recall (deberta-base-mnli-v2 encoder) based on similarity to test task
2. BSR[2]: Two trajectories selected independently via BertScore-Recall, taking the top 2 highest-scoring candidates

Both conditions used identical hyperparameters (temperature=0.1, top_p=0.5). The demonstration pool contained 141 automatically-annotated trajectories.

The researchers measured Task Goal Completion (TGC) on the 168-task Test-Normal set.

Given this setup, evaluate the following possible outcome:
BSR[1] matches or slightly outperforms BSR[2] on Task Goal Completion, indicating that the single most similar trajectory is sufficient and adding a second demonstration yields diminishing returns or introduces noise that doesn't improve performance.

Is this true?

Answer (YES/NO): NO